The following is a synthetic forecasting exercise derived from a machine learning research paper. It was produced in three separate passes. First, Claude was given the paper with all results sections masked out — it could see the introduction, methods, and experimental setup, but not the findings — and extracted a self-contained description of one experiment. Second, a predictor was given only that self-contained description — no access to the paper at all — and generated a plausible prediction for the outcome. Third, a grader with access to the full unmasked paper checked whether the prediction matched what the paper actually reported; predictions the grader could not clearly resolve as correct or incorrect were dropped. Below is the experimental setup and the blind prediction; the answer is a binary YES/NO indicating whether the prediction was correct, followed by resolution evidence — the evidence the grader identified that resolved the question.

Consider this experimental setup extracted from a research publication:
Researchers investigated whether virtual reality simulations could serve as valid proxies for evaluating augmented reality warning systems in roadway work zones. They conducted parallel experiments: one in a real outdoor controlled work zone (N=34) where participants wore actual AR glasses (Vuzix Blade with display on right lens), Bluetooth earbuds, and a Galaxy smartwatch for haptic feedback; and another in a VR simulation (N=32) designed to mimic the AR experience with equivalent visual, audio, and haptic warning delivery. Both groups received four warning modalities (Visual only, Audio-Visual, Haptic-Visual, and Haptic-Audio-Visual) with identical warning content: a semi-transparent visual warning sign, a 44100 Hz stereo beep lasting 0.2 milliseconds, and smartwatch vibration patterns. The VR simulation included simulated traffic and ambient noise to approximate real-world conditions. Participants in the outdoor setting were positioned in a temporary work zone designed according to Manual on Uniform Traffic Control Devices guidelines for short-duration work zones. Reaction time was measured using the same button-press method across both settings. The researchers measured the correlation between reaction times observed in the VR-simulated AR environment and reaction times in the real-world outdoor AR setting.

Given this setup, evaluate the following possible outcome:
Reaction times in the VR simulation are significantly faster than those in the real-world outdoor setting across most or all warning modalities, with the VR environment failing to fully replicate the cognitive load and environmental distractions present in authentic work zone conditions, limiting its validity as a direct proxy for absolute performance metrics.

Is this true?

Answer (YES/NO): YES